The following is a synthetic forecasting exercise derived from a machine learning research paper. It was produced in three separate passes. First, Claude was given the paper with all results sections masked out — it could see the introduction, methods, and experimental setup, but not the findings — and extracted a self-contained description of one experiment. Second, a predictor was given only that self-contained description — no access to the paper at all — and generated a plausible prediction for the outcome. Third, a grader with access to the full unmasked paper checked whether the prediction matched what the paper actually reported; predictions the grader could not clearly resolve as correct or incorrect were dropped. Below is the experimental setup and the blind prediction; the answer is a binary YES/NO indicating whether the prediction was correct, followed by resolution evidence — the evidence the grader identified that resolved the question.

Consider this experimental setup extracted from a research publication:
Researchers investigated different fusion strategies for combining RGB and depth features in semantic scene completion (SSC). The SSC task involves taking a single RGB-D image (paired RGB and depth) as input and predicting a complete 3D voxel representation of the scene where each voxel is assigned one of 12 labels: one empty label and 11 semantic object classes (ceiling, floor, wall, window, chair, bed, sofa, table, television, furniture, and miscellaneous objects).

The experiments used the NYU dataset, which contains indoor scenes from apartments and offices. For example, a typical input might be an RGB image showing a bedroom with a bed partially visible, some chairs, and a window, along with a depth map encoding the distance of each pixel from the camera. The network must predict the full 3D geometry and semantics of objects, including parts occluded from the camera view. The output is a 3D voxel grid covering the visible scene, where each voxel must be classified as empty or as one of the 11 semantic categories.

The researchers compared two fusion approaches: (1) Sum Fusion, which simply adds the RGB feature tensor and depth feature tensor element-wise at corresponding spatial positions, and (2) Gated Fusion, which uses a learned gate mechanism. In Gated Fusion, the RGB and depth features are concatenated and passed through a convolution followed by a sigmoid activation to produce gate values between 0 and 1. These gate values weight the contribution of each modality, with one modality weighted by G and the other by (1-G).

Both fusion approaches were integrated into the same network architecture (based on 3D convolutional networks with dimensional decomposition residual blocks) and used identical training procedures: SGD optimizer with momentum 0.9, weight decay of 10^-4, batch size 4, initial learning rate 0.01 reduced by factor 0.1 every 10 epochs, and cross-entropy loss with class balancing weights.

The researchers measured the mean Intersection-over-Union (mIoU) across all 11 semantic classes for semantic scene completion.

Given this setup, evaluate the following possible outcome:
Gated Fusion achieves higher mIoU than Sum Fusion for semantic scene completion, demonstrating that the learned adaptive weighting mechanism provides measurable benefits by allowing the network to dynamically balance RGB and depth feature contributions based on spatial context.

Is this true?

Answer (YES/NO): YES